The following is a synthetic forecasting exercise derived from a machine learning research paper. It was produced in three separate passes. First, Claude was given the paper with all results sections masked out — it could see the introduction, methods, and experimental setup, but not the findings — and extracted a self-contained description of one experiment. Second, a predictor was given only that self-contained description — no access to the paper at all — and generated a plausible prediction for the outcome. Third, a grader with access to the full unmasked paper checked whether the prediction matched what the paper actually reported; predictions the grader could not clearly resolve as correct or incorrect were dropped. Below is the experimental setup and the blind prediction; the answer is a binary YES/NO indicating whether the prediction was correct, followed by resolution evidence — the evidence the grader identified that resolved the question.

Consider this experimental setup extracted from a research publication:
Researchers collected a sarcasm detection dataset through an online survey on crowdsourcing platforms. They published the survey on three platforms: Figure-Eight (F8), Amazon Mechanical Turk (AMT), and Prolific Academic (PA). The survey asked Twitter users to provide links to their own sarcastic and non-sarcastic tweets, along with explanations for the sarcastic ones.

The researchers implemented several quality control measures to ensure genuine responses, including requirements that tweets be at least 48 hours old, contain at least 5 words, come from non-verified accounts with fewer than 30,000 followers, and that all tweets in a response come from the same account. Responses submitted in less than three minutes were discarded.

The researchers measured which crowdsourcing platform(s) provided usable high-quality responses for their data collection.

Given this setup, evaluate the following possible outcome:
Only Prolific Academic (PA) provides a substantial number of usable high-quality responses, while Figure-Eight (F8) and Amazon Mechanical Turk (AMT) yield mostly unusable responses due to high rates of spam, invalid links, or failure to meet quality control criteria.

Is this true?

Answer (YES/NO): NO